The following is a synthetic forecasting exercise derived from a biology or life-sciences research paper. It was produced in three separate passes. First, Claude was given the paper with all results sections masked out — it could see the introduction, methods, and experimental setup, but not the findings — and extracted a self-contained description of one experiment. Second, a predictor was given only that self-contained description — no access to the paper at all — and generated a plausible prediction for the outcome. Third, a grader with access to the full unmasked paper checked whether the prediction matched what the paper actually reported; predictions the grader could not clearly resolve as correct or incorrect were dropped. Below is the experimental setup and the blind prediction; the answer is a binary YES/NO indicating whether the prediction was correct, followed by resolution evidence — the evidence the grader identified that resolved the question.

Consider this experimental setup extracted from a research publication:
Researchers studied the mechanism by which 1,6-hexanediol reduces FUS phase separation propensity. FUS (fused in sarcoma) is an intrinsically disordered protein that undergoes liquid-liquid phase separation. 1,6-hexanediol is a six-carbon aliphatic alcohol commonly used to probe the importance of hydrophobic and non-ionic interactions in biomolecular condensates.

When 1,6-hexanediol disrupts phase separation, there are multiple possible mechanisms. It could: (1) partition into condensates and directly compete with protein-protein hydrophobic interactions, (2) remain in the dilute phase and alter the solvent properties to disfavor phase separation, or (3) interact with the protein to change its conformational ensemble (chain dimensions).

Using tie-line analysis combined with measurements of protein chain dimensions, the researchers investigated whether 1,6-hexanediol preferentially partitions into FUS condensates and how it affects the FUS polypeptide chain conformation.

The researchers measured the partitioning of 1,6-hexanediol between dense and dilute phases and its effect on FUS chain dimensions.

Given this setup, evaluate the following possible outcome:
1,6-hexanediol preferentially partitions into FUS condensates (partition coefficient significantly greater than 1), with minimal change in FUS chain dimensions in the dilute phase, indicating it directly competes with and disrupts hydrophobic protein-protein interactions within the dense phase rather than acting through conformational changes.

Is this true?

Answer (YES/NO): NO